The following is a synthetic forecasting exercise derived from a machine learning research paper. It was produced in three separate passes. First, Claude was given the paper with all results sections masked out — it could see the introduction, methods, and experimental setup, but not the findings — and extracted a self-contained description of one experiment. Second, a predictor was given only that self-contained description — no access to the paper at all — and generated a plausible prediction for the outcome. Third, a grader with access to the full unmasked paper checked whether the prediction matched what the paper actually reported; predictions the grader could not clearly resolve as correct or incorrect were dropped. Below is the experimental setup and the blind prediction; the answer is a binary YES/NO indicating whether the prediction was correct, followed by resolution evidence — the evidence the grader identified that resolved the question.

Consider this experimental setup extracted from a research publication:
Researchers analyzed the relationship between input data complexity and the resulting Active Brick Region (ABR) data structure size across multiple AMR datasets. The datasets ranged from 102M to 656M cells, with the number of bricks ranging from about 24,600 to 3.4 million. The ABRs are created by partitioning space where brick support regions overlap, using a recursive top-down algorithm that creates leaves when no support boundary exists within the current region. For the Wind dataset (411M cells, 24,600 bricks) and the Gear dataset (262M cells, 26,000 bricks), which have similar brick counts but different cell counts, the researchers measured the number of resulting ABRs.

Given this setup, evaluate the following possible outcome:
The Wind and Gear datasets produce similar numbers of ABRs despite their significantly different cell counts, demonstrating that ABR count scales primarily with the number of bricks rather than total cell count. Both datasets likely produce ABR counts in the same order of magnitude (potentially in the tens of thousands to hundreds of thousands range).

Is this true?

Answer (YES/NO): YES